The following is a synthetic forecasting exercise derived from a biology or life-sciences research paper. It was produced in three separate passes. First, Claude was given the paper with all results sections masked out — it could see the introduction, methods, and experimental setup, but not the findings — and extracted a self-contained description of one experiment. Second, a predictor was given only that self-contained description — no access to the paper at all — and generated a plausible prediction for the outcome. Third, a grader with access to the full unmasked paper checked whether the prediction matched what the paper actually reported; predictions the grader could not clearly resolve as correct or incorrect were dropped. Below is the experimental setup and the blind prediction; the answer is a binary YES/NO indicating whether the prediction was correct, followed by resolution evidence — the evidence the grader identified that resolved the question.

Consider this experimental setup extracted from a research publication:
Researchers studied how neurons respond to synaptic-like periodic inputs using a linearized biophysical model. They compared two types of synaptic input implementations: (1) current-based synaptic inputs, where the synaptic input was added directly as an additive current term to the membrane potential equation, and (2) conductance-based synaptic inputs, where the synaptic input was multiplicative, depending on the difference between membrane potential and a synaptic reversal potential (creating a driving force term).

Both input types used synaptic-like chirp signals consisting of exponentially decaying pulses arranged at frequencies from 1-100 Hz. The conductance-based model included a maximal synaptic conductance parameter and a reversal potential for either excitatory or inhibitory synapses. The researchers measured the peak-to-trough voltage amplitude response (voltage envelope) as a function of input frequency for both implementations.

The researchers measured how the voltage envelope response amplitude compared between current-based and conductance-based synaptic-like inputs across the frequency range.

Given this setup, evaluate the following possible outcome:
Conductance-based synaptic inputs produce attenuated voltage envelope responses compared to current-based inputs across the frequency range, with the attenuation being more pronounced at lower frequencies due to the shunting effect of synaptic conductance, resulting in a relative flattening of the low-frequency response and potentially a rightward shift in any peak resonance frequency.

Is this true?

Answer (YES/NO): NO